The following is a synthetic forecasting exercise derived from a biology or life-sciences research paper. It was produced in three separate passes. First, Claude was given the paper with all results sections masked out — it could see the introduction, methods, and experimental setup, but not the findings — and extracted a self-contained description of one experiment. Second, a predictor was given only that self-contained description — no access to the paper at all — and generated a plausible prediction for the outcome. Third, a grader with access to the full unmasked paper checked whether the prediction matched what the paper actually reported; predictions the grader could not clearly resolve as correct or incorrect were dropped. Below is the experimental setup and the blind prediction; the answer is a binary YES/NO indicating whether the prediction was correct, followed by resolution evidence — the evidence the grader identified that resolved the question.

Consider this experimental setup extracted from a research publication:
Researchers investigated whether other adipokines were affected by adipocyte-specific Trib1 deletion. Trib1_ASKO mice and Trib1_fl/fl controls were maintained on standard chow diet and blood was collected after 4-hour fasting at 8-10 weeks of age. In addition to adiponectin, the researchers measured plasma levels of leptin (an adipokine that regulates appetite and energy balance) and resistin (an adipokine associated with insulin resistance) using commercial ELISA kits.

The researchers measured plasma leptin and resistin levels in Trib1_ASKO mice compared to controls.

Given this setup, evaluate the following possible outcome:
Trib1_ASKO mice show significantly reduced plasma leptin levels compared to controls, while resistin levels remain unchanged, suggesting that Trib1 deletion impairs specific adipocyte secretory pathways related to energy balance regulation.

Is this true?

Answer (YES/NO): NO